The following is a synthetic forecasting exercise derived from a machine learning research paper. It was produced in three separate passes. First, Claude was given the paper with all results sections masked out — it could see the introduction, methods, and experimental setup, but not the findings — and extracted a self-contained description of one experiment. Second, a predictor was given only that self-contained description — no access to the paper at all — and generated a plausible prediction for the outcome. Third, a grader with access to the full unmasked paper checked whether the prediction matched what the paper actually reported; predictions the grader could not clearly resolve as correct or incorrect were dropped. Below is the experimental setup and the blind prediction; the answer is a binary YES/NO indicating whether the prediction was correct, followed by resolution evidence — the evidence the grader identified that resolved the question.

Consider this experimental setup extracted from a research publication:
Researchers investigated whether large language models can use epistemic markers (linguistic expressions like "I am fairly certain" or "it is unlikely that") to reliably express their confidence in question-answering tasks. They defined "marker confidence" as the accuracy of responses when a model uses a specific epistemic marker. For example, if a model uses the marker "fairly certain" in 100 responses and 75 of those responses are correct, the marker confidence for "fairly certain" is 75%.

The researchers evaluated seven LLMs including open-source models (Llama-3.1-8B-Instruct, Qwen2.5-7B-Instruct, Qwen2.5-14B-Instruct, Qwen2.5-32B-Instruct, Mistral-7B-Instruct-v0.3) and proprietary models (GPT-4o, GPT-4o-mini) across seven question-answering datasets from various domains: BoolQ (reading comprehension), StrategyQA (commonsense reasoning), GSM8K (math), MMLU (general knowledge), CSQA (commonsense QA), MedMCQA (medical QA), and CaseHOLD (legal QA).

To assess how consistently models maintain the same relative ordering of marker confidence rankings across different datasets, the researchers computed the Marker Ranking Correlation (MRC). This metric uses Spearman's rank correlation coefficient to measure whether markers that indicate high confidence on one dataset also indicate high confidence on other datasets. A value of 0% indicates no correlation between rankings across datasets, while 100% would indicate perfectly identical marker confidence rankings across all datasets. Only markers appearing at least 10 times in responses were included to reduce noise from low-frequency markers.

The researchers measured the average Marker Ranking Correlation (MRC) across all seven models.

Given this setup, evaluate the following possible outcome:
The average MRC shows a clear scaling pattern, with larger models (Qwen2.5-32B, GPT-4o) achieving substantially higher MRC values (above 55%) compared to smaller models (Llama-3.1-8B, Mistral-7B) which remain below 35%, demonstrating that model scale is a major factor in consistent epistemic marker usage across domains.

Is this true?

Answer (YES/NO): NO